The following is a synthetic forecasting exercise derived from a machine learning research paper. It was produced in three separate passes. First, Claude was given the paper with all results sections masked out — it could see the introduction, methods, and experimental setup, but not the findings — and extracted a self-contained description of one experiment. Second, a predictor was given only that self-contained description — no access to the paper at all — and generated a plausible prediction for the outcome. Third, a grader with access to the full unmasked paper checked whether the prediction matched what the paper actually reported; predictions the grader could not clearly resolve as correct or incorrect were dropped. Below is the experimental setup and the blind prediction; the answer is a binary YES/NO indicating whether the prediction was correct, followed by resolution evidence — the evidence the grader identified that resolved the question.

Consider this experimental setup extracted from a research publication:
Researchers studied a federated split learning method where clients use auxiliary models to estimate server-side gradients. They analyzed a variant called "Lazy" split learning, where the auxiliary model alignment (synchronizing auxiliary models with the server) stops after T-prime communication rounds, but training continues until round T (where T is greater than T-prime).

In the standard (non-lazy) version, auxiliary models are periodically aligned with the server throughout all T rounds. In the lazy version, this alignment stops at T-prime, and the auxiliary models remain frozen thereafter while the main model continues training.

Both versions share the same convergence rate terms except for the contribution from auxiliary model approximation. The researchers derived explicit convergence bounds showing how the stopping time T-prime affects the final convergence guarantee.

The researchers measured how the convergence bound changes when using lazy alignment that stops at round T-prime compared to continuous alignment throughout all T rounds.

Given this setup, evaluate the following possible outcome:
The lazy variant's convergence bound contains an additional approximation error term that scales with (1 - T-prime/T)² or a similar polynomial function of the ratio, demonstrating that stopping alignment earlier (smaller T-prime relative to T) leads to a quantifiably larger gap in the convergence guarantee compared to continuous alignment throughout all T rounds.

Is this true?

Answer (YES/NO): NO